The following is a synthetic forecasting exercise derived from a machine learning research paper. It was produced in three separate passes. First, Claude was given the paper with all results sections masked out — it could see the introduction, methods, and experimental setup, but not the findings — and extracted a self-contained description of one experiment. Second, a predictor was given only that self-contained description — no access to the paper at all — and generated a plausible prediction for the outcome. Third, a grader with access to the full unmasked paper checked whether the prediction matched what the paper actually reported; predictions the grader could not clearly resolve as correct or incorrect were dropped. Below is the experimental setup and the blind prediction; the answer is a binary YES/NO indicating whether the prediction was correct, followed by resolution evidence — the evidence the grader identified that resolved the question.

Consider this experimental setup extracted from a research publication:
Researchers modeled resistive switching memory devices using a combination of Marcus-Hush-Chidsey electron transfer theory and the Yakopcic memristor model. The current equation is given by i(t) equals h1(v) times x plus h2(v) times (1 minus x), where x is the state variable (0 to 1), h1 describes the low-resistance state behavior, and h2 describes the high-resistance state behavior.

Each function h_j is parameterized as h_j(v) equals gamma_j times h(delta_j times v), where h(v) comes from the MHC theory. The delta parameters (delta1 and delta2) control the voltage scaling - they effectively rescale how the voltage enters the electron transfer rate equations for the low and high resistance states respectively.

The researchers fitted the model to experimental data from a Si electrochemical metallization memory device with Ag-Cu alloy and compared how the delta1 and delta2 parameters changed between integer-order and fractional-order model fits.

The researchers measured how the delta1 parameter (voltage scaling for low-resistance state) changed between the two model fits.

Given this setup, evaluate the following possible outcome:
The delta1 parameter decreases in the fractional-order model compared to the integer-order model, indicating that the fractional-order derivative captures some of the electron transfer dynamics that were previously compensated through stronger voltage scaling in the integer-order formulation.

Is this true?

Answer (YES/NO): NO